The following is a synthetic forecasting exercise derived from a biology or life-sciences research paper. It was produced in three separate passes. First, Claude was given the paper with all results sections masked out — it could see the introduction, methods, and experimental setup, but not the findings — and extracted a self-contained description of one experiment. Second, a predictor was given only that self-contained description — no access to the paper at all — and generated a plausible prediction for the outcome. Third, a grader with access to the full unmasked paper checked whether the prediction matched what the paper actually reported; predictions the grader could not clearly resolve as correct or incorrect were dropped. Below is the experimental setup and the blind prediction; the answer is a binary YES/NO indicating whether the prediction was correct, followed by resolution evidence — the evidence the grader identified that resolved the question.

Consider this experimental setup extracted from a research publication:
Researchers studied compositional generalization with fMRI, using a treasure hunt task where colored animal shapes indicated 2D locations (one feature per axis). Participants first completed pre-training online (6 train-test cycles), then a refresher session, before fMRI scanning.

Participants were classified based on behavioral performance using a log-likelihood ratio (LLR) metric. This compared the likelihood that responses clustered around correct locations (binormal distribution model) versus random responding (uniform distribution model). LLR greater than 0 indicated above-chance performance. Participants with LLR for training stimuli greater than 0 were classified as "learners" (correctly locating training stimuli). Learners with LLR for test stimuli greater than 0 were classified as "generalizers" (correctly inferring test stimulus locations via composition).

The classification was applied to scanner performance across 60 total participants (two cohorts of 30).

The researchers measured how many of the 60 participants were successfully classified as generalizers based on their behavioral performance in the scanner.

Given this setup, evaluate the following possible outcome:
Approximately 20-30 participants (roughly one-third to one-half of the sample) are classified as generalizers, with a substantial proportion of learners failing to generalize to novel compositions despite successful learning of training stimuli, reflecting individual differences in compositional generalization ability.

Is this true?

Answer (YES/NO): NO